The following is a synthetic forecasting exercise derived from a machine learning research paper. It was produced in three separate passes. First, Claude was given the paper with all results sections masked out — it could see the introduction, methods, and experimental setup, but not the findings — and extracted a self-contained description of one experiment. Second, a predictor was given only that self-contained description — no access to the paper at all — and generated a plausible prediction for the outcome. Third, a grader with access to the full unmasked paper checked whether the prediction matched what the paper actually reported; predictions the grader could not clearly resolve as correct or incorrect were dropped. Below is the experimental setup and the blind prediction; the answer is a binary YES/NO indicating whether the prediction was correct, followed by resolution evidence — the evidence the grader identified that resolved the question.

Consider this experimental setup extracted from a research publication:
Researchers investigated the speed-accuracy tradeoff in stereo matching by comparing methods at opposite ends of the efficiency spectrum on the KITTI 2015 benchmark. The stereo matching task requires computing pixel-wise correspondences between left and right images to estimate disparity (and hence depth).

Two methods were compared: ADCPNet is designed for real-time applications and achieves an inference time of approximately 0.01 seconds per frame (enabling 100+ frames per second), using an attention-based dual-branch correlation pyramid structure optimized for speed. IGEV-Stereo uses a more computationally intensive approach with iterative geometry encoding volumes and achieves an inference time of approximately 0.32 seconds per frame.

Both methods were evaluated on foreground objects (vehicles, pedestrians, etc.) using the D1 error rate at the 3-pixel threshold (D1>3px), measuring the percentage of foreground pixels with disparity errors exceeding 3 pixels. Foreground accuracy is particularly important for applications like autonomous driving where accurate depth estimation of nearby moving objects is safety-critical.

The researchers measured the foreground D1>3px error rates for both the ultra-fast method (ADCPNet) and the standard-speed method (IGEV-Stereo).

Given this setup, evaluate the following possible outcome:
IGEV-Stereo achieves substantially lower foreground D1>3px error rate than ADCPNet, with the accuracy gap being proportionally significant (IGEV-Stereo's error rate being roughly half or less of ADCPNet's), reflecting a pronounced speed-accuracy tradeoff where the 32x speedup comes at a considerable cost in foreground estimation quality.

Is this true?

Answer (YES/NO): YES